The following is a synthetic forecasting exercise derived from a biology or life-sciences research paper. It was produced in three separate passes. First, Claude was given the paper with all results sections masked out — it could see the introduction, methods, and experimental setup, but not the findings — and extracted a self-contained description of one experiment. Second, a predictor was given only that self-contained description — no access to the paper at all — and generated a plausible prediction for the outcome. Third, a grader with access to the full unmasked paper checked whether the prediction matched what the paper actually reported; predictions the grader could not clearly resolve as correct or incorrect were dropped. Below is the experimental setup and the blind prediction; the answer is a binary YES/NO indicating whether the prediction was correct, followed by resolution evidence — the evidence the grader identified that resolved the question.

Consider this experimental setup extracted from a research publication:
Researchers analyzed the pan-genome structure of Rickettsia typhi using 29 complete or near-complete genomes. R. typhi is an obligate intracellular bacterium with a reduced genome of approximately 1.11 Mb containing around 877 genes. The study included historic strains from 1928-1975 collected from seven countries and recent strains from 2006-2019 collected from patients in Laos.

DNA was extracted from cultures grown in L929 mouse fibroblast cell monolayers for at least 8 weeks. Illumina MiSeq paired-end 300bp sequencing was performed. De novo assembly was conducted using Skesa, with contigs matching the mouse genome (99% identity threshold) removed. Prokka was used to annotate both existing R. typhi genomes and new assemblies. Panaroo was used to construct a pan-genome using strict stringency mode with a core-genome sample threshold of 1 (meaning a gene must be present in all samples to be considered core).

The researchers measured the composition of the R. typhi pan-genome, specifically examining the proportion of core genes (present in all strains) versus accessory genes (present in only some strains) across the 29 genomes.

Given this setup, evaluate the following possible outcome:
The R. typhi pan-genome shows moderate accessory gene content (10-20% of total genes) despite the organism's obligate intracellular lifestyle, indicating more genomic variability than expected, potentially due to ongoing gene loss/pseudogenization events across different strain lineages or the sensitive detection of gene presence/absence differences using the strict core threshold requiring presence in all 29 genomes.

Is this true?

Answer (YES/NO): NO